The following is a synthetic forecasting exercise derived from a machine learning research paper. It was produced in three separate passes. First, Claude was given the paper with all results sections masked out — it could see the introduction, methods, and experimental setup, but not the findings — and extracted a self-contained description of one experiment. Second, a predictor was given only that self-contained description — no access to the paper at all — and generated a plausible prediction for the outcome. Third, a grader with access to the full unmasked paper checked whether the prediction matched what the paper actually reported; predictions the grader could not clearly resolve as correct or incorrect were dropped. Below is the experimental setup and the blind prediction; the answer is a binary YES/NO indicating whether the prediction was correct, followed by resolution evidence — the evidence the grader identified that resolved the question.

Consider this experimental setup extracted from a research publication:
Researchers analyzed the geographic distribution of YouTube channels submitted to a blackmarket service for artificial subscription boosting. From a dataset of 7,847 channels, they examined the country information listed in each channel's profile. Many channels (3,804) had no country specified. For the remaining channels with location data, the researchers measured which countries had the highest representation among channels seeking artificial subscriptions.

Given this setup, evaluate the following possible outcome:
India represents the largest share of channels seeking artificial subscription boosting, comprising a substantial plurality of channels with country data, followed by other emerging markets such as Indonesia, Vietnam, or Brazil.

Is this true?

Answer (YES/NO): NO